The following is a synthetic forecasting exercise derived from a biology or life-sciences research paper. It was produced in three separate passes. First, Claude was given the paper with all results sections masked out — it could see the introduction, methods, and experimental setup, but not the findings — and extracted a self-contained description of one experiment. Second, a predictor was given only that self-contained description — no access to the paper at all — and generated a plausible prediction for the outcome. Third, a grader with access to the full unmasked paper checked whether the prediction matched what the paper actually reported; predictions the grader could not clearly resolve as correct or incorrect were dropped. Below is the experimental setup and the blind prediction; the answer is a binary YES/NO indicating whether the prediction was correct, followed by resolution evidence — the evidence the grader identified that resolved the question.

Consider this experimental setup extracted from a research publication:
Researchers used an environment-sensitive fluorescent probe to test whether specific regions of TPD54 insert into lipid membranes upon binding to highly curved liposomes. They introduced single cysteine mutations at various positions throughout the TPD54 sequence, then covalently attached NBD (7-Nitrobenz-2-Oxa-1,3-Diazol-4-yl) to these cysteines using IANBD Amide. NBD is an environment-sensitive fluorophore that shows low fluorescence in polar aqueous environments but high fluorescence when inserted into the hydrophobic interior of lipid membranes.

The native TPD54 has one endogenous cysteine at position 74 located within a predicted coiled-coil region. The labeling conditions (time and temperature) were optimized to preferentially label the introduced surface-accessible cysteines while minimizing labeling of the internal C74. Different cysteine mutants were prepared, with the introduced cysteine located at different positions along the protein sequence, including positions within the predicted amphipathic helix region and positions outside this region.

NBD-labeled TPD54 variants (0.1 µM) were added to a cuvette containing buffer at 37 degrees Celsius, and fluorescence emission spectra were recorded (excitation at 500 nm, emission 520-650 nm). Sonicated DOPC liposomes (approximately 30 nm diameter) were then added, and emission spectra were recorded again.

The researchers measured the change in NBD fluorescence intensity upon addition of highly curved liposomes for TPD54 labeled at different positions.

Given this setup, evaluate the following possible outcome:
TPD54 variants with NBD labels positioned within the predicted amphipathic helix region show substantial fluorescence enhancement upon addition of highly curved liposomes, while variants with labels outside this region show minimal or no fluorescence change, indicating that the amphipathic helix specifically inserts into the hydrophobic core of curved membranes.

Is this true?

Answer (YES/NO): YES